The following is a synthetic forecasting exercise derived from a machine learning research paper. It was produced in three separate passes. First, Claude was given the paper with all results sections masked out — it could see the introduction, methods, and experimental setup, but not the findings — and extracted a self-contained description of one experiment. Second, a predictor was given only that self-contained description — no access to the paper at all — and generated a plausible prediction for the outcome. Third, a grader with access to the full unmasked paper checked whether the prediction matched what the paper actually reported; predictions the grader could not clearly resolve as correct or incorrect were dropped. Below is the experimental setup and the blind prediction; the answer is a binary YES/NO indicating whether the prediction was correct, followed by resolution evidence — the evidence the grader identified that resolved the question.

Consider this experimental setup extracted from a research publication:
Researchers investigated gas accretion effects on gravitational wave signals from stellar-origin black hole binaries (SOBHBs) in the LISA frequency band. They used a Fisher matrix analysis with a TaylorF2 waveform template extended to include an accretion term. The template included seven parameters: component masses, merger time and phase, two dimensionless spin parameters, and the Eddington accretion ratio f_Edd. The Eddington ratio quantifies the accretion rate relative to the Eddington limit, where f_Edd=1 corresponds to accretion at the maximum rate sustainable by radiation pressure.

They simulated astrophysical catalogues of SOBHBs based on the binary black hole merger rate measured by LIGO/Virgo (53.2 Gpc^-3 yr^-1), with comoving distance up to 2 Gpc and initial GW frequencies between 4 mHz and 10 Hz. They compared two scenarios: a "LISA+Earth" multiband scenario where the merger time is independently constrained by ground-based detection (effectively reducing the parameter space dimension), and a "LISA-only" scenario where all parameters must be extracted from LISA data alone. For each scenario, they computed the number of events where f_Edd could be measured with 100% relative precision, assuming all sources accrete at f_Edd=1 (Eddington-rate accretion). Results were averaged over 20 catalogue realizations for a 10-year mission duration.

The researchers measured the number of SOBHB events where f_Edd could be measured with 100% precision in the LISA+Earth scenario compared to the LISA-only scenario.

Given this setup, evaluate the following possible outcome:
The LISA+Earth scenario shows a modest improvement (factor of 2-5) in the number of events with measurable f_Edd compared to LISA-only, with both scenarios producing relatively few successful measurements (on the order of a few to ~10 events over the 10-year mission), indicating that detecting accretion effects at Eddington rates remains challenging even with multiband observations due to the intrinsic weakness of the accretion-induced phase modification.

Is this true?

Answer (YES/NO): YES